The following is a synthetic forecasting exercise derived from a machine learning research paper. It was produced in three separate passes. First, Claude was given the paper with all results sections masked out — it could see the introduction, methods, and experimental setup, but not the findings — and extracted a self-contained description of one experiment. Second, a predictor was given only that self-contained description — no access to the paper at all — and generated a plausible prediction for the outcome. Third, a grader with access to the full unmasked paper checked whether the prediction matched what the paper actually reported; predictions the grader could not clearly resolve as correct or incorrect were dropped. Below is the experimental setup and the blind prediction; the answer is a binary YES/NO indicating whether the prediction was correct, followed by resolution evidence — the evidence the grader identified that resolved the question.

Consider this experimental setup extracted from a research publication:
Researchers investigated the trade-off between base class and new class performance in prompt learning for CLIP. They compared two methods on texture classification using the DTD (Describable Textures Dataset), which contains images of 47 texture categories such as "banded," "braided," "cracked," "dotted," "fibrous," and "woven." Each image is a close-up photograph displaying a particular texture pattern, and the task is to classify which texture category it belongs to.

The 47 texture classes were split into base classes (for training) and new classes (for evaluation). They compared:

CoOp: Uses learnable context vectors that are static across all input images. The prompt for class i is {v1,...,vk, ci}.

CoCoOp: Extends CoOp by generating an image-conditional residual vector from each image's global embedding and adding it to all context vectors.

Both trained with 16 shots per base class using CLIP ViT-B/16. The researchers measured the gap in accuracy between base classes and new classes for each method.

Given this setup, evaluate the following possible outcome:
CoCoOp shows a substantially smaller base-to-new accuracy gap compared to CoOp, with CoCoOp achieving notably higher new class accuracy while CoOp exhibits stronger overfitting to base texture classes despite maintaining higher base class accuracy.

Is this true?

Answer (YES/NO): YES